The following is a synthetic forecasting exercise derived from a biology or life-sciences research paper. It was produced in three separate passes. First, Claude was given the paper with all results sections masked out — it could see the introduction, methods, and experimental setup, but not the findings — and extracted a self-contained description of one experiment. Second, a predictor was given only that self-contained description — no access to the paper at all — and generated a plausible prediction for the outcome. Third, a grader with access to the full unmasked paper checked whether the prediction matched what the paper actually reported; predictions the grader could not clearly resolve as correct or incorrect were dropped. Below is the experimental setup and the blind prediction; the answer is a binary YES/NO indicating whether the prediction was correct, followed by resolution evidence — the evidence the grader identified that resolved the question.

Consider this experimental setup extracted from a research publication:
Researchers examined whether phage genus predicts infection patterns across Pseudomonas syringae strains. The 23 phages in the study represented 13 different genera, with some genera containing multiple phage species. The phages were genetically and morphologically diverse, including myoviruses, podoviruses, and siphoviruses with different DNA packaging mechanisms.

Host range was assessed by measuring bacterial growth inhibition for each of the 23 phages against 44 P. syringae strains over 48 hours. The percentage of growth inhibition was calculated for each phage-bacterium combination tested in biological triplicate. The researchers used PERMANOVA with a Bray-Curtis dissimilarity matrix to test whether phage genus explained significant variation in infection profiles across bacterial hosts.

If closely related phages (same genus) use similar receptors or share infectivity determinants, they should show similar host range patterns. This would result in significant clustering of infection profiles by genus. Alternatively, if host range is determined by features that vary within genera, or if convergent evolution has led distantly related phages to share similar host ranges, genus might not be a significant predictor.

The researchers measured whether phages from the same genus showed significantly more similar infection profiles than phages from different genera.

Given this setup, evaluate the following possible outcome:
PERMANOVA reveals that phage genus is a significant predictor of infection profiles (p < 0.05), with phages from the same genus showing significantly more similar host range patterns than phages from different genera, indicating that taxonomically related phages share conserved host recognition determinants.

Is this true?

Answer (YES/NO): YES